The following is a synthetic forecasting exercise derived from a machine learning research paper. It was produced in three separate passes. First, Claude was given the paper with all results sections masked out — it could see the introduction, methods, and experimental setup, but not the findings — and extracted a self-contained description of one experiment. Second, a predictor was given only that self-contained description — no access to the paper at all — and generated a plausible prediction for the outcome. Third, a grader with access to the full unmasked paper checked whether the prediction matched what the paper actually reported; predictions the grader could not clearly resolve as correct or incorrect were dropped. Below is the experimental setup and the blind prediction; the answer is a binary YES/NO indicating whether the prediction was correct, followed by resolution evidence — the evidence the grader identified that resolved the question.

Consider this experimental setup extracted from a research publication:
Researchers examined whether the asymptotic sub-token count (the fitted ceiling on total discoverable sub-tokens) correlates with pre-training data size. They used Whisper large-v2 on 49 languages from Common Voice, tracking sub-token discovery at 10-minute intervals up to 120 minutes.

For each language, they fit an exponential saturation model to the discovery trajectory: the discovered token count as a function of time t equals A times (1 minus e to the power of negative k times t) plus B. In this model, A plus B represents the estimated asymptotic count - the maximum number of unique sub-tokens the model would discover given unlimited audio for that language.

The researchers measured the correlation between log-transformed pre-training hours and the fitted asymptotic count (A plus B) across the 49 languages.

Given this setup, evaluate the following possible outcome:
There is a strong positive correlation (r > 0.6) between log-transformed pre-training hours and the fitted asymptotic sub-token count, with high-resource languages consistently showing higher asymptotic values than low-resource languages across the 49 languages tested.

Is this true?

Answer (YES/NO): NO